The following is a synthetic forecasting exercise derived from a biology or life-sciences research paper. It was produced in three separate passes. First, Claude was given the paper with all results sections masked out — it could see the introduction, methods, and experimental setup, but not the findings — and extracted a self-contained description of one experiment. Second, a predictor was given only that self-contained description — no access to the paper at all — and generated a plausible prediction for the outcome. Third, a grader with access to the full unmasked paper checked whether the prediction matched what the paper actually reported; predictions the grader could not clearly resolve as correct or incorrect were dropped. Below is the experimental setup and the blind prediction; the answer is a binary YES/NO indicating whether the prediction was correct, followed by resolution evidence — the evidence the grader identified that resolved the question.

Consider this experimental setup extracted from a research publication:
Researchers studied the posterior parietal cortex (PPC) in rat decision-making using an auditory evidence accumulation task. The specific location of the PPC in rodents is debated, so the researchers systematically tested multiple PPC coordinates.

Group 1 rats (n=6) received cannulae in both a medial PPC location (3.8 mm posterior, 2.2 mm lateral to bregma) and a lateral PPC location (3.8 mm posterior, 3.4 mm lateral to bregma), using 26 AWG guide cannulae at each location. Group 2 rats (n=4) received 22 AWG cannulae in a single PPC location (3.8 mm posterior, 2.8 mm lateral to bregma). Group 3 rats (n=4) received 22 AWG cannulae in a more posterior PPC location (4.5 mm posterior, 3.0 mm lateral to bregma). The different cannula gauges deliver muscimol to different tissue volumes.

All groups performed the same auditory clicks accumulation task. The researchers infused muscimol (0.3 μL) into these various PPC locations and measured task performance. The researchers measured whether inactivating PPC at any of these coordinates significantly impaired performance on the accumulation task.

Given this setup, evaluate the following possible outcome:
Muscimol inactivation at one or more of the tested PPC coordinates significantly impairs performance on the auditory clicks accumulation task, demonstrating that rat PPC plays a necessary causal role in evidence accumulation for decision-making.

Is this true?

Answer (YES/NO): NO